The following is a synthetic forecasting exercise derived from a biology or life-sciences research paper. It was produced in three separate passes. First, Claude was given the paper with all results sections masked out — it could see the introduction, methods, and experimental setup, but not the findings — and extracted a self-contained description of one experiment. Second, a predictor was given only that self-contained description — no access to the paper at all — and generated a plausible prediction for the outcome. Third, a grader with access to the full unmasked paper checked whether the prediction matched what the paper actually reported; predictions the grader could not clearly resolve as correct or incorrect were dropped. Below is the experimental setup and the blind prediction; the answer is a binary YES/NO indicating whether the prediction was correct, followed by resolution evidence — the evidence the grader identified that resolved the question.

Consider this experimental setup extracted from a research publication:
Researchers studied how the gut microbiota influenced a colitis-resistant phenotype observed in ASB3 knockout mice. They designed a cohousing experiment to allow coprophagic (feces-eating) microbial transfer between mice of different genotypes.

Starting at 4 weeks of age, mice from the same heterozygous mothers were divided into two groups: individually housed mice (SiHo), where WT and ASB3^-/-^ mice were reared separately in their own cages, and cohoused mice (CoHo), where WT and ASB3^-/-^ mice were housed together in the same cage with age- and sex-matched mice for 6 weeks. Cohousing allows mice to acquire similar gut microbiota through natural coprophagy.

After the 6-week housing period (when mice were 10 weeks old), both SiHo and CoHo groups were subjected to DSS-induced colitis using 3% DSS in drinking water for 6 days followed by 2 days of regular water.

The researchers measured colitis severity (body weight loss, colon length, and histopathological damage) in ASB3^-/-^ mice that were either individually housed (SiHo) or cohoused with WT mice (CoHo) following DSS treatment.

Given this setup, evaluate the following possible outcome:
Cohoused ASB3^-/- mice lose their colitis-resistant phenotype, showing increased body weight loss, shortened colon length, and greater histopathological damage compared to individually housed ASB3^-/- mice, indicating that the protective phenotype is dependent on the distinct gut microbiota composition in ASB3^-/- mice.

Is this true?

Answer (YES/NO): YES